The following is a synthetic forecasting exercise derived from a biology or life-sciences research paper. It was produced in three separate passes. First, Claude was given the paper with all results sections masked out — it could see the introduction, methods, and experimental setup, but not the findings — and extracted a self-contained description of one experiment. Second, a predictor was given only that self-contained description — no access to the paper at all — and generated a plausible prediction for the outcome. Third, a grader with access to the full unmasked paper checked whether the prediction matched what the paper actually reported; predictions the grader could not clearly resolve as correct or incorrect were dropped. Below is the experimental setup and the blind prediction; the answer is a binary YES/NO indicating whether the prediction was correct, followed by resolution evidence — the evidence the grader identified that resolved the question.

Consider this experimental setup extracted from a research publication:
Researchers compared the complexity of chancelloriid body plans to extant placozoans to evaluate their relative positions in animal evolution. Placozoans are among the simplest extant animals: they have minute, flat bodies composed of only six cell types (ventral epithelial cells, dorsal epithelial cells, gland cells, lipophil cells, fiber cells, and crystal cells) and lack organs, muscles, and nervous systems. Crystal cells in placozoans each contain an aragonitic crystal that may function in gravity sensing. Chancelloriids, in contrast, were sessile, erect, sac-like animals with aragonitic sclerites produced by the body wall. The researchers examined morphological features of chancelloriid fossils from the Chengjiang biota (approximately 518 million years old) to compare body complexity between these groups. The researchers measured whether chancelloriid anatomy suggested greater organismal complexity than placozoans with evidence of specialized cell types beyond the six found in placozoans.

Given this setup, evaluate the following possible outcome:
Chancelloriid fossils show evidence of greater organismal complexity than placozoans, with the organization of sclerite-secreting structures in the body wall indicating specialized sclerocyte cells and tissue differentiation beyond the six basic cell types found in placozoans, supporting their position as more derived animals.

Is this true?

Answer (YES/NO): YES